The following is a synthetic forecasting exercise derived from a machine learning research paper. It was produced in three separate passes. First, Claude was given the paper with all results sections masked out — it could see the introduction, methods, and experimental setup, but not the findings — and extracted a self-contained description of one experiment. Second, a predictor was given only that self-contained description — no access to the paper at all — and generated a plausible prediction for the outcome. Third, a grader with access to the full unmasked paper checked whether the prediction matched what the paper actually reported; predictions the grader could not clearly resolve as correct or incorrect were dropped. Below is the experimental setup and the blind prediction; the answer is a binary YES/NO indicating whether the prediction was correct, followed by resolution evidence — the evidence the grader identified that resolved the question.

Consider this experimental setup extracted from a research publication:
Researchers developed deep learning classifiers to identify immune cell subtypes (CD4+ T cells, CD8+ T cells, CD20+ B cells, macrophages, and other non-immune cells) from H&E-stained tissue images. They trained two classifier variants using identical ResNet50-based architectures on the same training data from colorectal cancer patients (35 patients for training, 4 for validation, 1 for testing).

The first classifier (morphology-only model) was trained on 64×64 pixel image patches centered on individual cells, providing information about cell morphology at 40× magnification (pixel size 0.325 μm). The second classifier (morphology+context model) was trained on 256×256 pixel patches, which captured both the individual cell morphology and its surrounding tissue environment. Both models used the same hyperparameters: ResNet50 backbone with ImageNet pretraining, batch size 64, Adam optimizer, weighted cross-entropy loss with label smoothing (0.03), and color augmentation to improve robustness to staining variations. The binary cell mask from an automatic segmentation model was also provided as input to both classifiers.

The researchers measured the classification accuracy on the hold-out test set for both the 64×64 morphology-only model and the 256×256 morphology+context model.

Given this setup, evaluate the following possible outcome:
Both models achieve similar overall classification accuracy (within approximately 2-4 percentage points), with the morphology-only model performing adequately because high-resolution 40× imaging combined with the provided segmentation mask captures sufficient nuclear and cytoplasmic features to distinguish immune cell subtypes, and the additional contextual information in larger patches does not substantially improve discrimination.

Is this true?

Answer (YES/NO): NO